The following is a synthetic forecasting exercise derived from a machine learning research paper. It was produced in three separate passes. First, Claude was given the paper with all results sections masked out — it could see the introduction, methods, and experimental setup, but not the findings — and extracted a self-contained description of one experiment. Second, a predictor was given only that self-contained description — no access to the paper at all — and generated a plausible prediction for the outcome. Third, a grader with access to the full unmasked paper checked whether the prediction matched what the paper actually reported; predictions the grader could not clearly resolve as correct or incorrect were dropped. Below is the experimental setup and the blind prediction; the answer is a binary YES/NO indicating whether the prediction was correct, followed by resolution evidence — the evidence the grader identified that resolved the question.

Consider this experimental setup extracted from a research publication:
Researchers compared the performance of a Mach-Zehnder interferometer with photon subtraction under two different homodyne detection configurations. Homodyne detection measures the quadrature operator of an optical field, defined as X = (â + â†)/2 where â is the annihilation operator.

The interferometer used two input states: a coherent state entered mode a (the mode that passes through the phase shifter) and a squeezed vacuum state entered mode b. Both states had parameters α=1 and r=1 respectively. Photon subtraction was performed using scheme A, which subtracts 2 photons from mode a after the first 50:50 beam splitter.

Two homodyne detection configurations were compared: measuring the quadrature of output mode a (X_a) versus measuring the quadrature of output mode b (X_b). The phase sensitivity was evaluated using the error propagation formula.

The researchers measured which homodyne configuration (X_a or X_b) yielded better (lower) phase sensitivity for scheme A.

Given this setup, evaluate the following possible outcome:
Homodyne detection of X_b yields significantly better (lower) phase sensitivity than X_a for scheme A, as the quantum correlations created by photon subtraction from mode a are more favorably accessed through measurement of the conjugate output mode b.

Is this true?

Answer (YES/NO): YES